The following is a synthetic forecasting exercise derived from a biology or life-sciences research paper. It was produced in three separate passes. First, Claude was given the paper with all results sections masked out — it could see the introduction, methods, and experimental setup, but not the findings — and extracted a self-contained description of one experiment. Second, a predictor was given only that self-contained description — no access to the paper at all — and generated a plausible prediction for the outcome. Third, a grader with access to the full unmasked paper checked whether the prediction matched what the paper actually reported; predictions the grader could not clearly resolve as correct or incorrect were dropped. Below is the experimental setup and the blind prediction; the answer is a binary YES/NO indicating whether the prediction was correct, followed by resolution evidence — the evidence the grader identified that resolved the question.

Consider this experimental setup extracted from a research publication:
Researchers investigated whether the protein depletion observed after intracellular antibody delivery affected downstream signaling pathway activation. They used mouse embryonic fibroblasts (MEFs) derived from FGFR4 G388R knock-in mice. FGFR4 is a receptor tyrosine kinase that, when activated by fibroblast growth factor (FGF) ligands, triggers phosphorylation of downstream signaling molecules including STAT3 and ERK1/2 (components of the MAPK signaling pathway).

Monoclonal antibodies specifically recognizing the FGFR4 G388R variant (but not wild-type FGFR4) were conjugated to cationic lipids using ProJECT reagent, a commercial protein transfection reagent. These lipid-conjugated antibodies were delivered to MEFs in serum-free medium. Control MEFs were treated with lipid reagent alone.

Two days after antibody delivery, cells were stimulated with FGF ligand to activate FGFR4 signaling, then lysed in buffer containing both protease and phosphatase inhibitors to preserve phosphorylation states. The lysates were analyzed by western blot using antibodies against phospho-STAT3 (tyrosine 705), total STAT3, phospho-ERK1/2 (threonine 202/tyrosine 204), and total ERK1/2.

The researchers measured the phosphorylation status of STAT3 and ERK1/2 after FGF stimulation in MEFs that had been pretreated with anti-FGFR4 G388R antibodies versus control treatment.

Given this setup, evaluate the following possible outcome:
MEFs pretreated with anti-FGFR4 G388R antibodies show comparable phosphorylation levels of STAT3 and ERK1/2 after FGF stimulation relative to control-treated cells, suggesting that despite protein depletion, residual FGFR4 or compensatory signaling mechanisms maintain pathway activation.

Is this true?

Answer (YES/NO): NO